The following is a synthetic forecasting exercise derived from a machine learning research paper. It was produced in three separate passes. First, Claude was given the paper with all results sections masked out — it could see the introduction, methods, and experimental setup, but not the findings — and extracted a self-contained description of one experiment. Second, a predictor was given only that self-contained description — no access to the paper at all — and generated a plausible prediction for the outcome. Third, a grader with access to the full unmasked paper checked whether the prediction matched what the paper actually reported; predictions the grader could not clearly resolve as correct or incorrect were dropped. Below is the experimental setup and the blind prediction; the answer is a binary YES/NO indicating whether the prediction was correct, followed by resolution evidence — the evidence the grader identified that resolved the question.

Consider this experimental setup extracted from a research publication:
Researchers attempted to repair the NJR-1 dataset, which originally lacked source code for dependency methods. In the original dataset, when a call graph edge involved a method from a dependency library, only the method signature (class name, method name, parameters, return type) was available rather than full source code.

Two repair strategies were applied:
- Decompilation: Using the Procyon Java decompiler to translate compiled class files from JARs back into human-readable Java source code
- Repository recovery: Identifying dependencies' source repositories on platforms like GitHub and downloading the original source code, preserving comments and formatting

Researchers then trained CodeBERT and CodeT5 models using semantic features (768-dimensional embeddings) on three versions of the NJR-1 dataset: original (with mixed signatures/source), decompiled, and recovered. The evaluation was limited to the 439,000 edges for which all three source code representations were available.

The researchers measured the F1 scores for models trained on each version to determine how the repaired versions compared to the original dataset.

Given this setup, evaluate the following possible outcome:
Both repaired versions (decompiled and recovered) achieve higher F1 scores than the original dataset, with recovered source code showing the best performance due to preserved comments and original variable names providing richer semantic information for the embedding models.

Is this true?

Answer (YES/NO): NO